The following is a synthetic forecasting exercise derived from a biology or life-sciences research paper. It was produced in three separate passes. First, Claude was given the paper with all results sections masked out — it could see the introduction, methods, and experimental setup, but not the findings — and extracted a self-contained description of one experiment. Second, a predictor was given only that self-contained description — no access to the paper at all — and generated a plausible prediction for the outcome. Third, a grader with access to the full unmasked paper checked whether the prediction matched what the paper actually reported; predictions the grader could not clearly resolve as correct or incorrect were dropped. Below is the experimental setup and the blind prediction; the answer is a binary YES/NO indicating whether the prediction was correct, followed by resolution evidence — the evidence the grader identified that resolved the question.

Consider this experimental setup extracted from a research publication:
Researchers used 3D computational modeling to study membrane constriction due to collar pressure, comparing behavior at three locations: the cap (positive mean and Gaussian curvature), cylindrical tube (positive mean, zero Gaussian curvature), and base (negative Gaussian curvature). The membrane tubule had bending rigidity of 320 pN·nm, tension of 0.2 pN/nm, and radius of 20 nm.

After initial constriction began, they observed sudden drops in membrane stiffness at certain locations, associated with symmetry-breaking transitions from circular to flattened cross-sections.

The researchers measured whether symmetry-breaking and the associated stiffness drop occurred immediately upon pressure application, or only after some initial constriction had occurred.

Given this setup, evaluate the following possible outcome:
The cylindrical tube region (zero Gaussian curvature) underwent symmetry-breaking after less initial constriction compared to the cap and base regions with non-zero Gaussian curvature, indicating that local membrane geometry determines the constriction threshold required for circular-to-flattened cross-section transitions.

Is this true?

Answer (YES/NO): NO